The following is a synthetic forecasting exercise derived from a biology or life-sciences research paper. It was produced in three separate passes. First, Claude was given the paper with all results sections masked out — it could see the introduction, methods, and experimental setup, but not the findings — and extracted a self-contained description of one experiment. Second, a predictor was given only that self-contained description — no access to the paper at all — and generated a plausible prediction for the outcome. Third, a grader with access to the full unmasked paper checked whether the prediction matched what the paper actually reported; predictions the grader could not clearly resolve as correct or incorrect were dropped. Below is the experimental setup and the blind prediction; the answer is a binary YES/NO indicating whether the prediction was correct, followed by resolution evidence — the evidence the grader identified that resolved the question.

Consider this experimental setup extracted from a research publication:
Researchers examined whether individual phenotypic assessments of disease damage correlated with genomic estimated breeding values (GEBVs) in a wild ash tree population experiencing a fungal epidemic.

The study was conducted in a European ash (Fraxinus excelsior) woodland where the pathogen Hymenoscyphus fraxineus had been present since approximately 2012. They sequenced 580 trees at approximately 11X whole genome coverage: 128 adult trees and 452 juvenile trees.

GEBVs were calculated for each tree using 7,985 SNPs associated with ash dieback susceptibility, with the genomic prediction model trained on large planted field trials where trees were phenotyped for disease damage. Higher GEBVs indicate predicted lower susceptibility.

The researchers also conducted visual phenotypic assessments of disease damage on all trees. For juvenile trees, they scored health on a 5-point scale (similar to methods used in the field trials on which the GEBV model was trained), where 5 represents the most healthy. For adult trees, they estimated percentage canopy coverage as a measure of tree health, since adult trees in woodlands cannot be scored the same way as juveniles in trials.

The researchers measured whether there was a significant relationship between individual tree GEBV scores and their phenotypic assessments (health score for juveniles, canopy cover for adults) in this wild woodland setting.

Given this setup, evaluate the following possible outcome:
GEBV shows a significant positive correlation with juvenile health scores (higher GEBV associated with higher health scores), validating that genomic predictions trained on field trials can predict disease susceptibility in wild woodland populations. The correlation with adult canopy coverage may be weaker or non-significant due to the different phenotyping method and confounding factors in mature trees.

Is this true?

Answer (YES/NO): NO